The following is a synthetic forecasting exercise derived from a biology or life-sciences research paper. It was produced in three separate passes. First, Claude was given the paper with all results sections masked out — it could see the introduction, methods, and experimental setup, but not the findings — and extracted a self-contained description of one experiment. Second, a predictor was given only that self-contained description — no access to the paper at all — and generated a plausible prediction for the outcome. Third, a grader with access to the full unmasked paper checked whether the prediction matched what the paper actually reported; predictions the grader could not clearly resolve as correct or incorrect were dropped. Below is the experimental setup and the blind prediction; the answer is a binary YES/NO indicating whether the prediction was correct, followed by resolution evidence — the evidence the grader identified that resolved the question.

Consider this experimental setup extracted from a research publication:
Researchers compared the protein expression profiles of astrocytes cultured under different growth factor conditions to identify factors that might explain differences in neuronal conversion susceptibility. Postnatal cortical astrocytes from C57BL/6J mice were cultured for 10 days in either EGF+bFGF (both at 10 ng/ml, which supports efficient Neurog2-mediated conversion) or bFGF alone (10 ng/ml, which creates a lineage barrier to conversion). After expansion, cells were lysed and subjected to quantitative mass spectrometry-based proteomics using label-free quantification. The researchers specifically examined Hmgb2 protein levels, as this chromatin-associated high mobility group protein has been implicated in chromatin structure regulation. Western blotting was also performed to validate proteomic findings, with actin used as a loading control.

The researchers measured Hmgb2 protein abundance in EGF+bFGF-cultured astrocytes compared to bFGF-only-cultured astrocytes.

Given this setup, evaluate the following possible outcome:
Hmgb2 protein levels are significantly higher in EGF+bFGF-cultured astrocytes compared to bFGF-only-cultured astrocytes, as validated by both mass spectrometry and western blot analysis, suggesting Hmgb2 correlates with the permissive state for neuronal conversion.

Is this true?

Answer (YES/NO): YES